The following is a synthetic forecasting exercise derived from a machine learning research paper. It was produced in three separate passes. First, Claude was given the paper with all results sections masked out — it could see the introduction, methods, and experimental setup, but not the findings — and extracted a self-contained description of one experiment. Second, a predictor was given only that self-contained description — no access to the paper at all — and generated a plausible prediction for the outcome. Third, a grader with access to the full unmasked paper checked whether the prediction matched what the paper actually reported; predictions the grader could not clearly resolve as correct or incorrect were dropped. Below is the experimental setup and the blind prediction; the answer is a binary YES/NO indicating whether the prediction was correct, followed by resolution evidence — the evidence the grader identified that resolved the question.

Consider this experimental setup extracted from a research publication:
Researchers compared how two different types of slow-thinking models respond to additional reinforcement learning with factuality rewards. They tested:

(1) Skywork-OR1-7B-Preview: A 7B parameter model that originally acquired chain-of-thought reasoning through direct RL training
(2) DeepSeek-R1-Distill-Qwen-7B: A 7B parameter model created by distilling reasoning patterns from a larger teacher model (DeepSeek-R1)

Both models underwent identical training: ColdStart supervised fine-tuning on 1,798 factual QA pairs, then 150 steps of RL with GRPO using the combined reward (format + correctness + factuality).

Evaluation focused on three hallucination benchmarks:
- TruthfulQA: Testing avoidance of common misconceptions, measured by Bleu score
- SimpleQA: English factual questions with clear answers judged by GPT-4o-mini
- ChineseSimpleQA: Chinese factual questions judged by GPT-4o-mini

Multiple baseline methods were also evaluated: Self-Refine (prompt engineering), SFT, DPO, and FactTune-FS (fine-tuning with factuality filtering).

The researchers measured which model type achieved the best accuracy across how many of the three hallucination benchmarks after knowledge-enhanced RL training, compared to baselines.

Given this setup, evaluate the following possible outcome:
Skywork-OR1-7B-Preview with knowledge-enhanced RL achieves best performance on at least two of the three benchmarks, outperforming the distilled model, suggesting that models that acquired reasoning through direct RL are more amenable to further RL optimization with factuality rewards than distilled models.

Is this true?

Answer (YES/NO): NO